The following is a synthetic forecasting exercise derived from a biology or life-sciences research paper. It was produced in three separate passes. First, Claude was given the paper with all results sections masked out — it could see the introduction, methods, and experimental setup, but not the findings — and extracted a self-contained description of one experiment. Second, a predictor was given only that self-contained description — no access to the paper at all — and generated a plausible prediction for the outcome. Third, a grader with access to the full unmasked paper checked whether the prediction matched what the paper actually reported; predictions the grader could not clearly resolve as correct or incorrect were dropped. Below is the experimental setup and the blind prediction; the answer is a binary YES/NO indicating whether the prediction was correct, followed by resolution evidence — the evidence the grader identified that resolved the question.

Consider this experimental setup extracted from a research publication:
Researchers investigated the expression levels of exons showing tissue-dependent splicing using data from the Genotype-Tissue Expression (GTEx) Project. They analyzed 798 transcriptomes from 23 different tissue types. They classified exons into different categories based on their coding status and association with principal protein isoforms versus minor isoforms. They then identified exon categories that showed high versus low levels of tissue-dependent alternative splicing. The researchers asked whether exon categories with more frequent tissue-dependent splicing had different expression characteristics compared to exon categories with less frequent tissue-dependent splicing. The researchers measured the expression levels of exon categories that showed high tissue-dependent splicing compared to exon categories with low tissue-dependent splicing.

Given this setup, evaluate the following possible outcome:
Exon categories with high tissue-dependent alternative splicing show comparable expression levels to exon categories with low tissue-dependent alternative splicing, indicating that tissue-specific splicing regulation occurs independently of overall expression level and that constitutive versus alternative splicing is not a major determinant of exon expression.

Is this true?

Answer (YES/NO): NO